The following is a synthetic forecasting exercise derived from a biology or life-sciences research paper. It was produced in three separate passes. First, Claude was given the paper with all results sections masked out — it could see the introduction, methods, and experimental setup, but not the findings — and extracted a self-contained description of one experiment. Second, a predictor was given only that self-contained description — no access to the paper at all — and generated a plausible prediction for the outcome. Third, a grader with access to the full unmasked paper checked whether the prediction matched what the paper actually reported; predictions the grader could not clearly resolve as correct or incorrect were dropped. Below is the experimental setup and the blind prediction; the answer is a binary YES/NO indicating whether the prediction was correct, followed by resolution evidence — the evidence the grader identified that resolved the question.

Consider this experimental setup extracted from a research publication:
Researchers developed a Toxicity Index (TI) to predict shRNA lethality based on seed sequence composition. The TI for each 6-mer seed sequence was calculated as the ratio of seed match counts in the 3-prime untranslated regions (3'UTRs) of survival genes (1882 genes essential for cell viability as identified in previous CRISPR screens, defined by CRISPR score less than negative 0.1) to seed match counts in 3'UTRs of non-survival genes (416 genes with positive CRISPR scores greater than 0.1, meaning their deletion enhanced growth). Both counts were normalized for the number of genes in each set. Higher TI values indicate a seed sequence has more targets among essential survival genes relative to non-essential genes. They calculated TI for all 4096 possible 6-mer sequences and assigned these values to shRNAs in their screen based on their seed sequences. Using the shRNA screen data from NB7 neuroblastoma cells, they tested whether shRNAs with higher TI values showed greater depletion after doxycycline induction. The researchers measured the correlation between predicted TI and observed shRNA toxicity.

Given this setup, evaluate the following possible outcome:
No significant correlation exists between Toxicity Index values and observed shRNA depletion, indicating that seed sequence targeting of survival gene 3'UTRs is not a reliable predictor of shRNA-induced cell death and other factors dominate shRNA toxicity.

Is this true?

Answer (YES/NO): NO